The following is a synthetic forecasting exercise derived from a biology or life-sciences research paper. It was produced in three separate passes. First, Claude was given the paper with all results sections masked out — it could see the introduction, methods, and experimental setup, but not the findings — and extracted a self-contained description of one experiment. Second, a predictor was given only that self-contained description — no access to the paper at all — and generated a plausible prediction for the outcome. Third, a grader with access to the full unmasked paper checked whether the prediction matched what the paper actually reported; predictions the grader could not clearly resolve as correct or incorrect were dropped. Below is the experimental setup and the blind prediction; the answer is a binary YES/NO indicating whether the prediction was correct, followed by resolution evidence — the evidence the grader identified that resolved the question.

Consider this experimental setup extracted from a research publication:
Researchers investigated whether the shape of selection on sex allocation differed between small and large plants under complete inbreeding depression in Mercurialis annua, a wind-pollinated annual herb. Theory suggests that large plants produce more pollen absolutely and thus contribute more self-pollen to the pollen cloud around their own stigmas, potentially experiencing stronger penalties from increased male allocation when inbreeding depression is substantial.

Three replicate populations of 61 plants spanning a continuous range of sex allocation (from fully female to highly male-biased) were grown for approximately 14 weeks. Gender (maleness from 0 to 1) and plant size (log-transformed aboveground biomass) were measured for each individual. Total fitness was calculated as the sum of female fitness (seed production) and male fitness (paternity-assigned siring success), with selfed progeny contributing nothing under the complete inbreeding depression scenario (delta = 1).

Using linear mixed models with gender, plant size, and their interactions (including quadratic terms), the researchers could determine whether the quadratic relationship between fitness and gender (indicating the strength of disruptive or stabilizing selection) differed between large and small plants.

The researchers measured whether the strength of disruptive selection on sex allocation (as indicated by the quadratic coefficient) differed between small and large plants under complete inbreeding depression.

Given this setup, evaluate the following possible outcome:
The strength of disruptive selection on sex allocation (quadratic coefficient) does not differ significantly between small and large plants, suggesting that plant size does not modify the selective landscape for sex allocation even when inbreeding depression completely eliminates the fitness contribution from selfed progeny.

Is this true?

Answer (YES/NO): NO